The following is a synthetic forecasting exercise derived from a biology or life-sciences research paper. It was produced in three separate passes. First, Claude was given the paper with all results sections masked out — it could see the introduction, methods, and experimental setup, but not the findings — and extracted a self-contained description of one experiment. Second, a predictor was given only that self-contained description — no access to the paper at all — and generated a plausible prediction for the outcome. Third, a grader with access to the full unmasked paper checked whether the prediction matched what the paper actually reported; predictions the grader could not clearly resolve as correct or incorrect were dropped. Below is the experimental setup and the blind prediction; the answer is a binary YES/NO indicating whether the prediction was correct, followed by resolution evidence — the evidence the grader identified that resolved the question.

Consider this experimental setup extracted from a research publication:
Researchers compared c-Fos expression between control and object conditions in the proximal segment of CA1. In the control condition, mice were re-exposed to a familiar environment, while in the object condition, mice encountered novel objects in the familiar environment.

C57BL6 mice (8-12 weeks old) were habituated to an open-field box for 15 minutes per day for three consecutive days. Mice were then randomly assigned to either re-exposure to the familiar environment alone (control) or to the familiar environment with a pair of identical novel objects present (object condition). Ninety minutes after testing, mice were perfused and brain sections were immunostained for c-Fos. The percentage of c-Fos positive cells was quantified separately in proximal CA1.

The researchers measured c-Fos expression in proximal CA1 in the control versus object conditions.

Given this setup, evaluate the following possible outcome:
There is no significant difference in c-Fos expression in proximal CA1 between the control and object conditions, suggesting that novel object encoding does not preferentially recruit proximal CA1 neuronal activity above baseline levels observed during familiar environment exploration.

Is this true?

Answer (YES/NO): YES